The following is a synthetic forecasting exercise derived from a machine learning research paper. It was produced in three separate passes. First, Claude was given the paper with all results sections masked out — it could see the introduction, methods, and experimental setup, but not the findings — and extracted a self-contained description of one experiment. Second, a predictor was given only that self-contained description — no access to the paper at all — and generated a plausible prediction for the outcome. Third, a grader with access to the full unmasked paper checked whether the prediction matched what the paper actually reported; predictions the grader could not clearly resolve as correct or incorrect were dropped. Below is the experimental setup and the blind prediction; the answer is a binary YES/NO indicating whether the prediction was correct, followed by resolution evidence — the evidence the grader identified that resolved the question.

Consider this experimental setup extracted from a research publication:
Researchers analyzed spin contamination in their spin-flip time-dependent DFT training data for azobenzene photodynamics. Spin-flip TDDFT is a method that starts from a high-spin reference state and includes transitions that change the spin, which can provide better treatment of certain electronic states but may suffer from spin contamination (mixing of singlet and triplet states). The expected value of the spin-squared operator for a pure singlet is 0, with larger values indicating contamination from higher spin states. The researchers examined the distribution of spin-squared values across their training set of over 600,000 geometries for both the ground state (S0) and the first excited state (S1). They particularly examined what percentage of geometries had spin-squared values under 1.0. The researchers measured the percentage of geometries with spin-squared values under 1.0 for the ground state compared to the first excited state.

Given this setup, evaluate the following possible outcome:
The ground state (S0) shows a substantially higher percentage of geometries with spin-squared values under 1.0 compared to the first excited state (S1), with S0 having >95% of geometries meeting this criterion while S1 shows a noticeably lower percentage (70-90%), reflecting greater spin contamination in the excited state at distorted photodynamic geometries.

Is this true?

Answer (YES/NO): YES